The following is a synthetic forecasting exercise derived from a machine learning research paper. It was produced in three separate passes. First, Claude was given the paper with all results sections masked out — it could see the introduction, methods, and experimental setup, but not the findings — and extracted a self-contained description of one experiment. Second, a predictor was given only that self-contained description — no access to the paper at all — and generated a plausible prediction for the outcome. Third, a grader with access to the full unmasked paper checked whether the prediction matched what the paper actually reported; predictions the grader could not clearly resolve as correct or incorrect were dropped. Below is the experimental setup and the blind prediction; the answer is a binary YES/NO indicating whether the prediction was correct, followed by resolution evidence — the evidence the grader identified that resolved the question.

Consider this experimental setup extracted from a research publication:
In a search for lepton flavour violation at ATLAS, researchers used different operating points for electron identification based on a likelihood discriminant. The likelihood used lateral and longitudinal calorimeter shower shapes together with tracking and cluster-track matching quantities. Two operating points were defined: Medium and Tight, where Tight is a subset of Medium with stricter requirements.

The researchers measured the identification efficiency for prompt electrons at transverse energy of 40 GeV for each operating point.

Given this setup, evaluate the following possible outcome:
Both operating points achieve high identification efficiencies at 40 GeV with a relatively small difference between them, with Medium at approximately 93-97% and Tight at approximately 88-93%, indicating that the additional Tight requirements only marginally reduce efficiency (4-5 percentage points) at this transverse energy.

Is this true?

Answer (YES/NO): NO